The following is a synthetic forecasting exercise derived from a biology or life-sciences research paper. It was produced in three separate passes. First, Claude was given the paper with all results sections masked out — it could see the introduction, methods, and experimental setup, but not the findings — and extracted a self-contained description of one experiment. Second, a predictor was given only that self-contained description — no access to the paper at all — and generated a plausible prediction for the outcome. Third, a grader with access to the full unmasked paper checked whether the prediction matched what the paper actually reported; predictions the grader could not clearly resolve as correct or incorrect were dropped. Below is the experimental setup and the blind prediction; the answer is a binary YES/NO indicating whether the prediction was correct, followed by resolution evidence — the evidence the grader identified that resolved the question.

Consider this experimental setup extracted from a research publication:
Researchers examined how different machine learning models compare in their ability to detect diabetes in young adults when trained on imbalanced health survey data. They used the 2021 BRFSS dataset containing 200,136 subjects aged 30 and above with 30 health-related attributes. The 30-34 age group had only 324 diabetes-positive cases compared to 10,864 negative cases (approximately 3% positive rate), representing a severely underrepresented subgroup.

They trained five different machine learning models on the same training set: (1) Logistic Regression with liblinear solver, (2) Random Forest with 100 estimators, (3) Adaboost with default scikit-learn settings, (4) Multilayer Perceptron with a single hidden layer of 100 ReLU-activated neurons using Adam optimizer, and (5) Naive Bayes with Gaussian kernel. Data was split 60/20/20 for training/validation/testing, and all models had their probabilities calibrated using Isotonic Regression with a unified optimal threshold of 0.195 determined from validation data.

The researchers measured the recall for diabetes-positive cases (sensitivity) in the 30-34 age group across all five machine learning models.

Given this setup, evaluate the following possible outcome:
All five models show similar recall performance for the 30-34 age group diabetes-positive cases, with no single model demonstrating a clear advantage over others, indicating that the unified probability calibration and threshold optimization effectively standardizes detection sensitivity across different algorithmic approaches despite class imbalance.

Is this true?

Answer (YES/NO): NO